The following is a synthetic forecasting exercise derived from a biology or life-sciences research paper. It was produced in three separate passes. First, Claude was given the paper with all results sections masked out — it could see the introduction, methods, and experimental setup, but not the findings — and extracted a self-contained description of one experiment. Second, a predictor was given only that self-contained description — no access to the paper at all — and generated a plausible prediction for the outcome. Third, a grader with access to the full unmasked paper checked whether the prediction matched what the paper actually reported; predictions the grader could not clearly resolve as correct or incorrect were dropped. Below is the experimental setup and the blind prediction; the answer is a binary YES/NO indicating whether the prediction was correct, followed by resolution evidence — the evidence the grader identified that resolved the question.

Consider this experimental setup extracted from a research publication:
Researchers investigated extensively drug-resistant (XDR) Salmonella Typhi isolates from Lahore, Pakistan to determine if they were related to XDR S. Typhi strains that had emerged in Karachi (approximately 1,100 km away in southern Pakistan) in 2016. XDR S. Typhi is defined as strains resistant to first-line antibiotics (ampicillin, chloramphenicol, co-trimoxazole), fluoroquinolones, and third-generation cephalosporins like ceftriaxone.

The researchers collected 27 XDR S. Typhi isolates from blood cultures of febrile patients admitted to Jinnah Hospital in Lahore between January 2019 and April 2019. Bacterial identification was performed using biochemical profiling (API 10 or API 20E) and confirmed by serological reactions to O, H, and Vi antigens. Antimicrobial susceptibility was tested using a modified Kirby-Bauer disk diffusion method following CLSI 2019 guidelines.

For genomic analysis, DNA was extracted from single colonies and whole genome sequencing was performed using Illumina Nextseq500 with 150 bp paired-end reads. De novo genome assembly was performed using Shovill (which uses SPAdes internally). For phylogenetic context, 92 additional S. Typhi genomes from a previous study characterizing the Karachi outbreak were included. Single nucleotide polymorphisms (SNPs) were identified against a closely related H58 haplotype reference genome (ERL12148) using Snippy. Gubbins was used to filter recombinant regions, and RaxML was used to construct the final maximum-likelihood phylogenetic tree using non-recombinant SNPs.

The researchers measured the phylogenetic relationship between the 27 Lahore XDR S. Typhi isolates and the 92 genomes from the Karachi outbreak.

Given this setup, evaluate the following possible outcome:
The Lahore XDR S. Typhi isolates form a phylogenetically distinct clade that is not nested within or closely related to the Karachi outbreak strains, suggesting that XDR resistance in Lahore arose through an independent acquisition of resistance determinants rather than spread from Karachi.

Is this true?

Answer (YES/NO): NO